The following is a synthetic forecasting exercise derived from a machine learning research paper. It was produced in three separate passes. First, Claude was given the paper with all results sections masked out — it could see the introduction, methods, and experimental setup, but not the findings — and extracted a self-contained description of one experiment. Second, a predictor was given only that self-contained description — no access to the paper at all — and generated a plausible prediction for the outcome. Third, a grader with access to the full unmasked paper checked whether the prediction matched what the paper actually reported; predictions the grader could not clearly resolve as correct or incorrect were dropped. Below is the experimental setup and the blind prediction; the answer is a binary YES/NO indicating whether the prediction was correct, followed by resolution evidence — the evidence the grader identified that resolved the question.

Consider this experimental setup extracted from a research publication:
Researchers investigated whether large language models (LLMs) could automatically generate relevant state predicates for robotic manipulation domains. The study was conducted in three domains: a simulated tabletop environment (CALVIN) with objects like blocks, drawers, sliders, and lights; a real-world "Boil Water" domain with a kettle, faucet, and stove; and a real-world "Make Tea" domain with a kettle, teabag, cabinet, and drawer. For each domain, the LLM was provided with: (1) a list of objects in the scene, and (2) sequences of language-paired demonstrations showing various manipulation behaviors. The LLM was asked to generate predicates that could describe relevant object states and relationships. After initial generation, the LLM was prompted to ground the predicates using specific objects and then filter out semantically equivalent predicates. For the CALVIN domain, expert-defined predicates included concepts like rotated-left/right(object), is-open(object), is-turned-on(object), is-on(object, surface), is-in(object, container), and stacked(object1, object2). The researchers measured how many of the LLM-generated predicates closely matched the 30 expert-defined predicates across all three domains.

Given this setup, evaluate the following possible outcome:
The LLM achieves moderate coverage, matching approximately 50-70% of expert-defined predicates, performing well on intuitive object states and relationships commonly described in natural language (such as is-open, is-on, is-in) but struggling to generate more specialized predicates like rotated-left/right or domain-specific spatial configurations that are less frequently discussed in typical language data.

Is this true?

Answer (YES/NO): NO